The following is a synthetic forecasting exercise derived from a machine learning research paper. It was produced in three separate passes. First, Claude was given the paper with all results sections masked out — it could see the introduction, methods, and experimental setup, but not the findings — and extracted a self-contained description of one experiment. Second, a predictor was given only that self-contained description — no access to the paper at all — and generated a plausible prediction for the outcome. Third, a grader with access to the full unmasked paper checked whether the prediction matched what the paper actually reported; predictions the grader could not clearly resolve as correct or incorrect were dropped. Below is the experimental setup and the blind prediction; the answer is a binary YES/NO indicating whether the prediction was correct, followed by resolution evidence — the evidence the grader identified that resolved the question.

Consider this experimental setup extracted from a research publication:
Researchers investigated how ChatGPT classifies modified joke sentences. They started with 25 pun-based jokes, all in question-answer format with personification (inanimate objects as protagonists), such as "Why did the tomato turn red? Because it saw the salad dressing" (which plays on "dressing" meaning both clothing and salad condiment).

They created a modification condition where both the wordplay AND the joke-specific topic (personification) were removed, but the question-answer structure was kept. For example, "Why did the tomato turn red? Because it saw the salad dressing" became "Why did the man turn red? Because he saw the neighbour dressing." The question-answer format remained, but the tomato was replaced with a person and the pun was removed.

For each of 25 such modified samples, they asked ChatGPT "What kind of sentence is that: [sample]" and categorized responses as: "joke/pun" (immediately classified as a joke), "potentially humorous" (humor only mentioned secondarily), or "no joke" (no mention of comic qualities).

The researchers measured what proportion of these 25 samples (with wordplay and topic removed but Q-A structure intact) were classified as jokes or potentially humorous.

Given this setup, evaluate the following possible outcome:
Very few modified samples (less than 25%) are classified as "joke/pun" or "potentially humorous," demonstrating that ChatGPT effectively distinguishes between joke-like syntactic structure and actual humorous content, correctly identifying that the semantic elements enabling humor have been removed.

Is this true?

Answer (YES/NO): YES